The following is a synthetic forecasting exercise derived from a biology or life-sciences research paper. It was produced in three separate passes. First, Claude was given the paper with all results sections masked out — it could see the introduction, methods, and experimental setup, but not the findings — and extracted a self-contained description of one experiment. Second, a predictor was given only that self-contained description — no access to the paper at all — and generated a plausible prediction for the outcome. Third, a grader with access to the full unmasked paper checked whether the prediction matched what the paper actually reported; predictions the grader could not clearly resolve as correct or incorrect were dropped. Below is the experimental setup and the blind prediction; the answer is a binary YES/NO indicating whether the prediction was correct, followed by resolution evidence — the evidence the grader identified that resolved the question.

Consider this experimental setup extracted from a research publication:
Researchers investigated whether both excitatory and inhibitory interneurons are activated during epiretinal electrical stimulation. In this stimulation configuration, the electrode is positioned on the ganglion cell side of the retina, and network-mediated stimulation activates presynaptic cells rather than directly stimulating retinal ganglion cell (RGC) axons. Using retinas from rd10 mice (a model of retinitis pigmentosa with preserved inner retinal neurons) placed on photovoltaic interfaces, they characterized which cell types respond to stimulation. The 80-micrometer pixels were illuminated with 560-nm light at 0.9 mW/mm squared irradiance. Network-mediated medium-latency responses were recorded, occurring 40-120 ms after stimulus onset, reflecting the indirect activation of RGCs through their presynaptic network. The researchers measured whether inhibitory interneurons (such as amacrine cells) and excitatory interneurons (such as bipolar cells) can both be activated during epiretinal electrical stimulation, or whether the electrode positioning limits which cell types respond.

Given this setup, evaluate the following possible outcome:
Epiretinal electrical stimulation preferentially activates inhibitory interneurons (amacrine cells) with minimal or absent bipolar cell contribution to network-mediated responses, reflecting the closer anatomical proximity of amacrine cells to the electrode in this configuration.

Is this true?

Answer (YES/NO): NO